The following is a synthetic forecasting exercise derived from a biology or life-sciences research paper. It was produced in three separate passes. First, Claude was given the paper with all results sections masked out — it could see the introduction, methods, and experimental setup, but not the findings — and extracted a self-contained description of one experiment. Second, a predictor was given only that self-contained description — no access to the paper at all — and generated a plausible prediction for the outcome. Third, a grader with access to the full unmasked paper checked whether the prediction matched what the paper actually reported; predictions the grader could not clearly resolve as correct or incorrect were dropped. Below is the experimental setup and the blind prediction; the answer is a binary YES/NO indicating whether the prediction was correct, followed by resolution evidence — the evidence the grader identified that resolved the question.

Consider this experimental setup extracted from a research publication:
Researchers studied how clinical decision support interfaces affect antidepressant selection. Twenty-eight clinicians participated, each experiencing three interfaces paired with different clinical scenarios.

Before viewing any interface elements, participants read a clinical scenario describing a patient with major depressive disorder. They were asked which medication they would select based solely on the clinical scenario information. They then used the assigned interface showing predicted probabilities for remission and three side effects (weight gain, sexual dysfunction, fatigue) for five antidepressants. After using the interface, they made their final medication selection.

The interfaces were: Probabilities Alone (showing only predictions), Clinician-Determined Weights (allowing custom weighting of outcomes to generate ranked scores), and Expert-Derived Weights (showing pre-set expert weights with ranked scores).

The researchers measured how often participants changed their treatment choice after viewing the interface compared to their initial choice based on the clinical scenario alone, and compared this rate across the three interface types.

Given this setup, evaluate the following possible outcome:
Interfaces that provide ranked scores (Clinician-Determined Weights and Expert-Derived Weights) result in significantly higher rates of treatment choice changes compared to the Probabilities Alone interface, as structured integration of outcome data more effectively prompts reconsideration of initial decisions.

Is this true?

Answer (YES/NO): NO